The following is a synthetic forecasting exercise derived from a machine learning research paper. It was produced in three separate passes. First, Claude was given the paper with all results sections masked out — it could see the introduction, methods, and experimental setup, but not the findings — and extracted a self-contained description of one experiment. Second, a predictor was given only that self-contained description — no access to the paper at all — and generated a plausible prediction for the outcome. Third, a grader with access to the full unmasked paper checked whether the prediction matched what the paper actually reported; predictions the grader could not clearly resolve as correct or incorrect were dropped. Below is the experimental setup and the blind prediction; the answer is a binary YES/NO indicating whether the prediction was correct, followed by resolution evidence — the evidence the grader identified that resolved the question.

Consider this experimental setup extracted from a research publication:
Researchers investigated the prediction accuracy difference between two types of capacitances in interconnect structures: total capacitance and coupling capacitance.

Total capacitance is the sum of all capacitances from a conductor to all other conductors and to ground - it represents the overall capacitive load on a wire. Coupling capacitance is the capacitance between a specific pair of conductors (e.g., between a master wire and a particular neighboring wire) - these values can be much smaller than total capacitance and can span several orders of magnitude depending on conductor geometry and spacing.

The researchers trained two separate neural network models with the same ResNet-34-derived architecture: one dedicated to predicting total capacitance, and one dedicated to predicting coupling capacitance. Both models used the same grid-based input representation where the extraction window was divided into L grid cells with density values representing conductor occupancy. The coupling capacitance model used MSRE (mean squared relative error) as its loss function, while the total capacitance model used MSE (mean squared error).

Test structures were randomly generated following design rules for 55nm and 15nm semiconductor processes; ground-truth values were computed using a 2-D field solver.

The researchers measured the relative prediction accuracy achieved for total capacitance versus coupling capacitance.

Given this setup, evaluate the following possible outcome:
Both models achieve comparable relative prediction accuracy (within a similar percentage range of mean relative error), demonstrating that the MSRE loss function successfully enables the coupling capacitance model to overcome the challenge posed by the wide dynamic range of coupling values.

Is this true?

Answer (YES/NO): NO